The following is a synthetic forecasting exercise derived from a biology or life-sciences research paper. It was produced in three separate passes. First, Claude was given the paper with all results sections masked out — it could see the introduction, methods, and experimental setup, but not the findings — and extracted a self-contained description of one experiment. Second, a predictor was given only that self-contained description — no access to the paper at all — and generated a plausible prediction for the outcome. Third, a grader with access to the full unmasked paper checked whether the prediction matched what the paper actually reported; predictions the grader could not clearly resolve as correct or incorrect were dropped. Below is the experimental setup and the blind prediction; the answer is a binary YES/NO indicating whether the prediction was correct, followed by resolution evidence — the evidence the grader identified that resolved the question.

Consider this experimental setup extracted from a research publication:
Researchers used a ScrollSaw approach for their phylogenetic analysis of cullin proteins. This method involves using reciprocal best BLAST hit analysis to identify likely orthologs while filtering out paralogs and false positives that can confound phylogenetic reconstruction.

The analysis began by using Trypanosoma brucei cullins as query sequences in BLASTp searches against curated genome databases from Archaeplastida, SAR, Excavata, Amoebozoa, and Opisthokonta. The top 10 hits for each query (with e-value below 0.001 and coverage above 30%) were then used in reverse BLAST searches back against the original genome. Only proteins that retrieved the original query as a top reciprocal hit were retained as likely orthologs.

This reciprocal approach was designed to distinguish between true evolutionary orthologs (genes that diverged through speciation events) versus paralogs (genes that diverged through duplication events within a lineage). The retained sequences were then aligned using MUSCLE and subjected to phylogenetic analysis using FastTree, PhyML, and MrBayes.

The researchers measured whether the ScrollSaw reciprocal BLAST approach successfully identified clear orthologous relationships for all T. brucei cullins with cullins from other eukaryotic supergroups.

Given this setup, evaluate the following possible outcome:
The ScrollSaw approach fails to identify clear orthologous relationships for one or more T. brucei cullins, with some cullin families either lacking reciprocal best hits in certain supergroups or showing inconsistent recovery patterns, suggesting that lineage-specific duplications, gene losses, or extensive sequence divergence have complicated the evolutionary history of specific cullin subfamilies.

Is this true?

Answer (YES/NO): YES